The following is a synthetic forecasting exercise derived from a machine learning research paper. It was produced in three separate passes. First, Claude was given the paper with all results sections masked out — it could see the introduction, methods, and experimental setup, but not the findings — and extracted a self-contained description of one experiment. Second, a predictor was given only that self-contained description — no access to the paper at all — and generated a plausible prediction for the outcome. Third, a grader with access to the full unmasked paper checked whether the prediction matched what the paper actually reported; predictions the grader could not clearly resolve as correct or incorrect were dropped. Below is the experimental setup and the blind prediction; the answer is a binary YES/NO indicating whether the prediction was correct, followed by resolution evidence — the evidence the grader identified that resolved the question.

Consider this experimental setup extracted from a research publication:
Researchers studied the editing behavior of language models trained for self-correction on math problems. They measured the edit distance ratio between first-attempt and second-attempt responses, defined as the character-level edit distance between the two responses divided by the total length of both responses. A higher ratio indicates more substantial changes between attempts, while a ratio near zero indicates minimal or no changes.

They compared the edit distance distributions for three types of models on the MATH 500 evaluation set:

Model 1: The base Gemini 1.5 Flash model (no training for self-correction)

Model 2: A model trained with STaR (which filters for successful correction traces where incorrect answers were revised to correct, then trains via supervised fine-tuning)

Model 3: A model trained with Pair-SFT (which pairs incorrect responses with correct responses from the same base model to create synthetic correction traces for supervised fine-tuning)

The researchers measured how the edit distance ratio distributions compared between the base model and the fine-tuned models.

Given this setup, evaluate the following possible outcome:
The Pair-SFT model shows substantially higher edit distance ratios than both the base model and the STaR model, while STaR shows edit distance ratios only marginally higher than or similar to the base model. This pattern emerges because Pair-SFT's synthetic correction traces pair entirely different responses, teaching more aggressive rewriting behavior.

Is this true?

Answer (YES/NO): NO